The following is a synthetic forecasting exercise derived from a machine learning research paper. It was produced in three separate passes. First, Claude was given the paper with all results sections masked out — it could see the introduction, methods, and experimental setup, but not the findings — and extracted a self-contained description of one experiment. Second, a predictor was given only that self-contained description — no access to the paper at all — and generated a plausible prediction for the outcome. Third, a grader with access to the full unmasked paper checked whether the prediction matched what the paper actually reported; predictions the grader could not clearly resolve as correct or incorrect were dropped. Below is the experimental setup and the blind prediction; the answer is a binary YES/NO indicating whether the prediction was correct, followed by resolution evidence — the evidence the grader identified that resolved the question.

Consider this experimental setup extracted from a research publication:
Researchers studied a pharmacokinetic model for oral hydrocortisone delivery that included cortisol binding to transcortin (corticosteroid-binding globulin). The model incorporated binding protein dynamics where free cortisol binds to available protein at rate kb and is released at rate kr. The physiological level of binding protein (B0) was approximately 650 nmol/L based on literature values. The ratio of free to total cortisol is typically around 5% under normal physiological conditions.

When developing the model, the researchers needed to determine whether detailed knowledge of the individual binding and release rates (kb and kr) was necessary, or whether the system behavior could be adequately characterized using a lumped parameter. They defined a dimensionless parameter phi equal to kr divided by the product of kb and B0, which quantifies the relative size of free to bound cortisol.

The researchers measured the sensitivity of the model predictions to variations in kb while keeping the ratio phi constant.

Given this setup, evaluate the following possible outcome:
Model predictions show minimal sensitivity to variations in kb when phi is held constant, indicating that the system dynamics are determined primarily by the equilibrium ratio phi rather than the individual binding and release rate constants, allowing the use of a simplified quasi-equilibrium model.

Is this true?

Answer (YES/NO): YES